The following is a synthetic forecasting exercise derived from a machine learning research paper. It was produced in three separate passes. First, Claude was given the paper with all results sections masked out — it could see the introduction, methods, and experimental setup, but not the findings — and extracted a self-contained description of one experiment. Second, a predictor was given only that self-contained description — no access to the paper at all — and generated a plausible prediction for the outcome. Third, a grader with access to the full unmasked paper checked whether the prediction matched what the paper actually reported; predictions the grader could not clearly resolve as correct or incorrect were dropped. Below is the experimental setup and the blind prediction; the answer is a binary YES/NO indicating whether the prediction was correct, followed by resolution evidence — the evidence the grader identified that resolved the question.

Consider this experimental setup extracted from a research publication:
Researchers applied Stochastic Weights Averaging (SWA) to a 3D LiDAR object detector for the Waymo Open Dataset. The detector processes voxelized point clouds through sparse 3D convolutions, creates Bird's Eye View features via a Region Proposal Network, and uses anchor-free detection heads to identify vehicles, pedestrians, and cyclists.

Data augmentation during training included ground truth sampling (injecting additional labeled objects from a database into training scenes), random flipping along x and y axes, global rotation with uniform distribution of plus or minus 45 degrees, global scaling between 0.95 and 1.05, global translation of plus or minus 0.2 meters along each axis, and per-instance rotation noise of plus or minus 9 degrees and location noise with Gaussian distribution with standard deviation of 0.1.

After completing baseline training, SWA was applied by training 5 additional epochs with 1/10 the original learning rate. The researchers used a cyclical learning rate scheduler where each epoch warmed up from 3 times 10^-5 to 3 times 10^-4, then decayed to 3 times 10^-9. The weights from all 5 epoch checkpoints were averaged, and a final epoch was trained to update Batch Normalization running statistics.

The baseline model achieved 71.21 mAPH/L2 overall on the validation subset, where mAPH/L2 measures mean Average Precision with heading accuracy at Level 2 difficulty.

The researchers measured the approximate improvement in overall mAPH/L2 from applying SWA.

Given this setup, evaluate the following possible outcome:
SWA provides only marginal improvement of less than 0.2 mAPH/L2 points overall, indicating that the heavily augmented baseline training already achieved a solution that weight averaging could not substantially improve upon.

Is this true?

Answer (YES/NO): NO